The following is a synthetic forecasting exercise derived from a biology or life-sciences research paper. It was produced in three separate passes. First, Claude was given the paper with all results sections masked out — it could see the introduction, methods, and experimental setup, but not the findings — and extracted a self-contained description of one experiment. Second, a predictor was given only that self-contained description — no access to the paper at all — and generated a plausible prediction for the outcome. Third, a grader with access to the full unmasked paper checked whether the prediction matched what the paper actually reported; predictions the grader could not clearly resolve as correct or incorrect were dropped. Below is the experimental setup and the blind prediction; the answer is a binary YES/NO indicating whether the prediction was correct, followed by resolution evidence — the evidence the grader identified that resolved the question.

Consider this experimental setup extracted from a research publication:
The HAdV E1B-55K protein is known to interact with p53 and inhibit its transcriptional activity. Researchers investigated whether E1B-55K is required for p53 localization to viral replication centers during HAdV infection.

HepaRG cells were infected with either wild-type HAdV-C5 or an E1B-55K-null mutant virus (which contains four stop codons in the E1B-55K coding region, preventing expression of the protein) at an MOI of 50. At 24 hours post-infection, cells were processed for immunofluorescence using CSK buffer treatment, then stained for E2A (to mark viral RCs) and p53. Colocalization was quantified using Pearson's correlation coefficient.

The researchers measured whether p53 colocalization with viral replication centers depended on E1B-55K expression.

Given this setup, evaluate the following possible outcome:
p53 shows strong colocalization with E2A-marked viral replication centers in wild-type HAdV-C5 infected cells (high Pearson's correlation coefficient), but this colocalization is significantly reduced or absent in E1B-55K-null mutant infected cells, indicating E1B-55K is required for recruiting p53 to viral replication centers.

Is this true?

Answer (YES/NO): NO